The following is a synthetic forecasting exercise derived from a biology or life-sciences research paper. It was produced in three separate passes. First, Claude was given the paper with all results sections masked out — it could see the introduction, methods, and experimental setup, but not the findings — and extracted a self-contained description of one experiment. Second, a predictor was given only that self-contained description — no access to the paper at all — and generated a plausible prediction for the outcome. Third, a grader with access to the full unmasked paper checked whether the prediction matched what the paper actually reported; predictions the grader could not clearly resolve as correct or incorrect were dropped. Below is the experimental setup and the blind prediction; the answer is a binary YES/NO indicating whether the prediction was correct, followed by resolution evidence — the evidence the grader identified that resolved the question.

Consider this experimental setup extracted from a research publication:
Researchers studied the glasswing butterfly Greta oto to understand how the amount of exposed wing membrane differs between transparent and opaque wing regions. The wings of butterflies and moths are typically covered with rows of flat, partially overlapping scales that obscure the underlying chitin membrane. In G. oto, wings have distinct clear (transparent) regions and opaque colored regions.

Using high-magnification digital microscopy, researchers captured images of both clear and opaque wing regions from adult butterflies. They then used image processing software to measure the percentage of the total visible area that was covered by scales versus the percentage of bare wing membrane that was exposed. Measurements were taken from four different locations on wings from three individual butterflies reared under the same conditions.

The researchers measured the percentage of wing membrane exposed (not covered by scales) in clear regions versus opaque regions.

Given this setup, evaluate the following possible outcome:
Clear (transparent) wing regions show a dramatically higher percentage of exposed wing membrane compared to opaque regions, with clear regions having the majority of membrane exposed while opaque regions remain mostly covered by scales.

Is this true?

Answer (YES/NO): YES